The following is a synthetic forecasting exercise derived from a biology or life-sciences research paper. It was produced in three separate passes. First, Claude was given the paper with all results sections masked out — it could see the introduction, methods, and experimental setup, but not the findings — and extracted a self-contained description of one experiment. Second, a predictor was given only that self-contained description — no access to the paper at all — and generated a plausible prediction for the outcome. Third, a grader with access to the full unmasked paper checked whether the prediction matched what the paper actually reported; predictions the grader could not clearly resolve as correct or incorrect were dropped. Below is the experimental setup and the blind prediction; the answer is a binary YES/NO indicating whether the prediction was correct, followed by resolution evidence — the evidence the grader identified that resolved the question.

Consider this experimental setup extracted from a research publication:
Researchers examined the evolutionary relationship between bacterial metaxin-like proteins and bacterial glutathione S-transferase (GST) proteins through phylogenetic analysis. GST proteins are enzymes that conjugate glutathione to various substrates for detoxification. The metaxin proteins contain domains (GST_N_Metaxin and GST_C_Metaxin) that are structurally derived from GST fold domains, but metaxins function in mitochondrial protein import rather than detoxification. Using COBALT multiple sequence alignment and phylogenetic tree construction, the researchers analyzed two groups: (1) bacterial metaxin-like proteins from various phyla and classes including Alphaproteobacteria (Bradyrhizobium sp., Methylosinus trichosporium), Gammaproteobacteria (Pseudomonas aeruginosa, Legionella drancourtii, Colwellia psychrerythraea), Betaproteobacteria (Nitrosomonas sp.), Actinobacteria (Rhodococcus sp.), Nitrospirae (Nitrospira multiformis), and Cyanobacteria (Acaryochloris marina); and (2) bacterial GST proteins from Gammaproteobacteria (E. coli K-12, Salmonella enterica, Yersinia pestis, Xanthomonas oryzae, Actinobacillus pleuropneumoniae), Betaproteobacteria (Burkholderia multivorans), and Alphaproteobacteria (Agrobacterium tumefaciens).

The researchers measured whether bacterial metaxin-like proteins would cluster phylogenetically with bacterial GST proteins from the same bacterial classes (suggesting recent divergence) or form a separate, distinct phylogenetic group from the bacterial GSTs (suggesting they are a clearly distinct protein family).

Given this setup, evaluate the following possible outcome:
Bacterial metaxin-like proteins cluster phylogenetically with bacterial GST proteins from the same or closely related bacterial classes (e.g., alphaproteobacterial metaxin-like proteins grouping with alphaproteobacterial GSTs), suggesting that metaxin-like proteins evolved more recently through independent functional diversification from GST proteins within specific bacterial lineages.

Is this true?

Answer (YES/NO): NO